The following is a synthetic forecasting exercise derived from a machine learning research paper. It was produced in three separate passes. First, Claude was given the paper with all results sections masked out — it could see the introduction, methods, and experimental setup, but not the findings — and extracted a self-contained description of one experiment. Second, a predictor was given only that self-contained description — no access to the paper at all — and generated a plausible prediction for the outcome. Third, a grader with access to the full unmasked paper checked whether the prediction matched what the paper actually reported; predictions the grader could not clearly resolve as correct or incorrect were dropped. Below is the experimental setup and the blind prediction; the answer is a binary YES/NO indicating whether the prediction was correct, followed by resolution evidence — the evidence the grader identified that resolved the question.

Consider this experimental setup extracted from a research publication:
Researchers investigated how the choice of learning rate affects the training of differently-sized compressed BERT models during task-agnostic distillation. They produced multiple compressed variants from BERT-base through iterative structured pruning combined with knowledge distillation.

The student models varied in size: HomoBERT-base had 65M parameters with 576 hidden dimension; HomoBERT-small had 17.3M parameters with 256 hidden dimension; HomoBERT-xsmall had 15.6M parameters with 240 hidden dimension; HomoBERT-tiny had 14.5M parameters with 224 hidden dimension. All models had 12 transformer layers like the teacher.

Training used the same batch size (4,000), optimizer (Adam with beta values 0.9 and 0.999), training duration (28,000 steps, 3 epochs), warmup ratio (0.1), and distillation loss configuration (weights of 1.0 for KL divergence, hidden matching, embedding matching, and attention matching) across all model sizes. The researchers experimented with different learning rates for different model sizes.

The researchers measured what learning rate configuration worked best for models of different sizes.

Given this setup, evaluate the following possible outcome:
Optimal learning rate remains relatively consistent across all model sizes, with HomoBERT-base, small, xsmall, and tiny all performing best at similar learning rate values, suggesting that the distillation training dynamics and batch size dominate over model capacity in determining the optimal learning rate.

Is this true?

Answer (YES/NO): NO